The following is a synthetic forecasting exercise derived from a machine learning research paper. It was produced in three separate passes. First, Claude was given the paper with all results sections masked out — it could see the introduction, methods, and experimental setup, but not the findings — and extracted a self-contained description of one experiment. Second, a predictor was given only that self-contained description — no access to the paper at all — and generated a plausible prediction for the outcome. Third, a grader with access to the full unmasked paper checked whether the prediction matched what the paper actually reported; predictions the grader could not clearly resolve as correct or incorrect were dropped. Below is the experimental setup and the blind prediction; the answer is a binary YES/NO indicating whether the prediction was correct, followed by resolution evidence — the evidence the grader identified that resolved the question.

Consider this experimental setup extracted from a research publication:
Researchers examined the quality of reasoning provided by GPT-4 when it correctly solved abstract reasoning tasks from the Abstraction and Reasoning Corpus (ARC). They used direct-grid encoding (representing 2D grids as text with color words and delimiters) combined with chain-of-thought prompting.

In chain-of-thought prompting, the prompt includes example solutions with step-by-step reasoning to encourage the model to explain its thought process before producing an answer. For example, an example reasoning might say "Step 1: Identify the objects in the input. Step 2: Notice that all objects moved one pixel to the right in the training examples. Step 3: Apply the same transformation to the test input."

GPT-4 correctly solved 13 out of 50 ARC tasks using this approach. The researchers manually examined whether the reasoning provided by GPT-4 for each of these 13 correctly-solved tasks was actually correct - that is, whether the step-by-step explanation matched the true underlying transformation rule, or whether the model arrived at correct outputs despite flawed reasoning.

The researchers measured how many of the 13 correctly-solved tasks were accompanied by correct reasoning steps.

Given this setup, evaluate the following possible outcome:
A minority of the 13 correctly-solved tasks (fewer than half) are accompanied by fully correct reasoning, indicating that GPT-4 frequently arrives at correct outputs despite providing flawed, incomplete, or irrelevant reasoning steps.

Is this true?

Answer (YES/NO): YES